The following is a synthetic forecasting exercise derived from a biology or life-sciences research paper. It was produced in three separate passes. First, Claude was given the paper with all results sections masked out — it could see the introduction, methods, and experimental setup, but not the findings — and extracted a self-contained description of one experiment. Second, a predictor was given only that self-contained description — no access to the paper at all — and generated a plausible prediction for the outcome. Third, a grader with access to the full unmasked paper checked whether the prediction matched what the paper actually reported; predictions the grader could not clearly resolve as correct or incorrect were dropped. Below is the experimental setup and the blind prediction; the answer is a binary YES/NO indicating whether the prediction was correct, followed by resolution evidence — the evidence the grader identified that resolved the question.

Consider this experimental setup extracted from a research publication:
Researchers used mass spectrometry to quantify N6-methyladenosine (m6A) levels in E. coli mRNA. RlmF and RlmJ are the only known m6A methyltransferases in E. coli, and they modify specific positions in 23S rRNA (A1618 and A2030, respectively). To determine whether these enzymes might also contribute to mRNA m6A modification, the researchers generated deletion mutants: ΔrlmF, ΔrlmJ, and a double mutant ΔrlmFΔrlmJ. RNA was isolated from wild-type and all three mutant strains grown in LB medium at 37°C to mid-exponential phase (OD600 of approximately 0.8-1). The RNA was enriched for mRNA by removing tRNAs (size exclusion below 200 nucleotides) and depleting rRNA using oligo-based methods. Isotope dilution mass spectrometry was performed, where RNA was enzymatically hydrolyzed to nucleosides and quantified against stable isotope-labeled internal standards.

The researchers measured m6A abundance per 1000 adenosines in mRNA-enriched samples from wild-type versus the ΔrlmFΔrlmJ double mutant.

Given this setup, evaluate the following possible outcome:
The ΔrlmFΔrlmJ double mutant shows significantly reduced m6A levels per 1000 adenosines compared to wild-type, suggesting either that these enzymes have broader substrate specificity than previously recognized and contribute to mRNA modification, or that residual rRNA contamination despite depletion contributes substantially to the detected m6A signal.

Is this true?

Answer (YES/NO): YES